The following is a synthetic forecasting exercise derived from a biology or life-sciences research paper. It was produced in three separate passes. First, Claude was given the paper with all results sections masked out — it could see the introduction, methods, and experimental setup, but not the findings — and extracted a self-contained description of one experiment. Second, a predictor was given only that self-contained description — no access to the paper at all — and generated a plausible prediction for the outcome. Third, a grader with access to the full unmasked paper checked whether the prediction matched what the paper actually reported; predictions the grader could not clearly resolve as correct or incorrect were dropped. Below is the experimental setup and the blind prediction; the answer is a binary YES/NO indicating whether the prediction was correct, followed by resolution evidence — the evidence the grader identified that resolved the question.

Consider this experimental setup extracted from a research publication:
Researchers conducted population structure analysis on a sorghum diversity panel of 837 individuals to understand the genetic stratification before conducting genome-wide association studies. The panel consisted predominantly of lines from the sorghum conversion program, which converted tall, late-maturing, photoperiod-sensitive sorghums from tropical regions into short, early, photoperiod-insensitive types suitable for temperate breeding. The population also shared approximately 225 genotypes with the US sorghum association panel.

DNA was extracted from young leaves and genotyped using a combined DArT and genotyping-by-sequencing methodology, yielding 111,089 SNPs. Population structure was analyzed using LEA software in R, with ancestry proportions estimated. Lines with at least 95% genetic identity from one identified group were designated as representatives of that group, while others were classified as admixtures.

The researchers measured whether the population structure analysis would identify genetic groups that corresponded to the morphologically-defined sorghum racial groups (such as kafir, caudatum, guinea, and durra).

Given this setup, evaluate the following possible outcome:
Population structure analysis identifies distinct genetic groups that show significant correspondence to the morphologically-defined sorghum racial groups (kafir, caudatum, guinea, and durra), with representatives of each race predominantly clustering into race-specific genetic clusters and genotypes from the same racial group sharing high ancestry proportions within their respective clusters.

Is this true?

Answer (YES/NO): YES